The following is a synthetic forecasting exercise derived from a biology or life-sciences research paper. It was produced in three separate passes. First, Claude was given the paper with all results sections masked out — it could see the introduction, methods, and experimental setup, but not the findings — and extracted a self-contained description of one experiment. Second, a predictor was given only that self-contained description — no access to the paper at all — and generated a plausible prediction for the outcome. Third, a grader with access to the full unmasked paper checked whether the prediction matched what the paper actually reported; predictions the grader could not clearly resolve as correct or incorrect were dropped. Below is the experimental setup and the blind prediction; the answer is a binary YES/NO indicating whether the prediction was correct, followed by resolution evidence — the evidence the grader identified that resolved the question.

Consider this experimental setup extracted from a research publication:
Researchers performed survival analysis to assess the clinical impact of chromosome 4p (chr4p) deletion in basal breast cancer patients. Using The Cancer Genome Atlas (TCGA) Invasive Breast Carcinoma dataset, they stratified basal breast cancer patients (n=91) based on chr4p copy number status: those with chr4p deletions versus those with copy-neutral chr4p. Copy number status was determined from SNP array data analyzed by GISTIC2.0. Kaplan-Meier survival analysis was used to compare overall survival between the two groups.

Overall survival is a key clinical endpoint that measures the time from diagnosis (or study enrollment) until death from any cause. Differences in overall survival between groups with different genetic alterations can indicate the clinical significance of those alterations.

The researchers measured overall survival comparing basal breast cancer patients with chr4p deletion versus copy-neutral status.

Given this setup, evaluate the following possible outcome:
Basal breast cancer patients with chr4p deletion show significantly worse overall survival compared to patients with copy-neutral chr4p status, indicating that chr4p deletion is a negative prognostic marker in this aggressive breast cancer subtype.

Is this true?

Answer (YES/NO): NO